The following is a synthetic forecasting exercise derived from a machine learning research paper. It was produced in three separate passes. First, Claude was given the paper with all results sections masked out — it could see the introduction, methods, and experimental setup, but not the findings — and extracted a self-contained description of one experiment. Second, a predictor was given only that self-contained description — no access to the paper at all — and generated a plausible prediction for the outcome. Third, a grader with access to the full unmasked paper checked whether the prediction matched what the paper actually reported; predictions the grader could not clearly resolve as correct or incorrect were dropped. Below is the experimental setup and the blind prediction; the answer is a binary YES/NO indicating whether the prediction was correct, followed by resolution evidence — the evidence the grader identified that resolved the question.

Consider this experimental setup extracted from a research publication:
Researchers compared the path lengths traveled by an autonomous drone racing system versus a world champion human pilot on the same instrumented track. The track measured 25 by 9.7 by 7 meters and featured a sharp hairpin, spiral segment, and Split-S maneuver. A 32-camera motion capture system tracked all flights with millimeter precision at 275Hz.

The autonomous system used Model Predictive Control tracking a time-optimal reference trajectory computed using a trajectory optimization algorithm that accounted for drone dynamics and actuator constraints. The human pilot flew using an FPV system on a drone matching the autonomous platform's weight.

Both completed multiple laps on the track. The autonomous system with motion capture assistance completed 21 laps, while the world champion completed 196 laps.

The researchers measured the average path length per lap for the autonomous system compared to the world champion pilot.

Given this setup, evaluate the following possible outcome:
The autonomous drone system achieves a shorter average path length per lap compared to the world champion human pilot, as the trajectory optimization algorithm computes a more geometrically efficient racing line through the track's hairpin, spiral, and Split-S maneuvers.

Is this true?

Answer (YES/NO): YES